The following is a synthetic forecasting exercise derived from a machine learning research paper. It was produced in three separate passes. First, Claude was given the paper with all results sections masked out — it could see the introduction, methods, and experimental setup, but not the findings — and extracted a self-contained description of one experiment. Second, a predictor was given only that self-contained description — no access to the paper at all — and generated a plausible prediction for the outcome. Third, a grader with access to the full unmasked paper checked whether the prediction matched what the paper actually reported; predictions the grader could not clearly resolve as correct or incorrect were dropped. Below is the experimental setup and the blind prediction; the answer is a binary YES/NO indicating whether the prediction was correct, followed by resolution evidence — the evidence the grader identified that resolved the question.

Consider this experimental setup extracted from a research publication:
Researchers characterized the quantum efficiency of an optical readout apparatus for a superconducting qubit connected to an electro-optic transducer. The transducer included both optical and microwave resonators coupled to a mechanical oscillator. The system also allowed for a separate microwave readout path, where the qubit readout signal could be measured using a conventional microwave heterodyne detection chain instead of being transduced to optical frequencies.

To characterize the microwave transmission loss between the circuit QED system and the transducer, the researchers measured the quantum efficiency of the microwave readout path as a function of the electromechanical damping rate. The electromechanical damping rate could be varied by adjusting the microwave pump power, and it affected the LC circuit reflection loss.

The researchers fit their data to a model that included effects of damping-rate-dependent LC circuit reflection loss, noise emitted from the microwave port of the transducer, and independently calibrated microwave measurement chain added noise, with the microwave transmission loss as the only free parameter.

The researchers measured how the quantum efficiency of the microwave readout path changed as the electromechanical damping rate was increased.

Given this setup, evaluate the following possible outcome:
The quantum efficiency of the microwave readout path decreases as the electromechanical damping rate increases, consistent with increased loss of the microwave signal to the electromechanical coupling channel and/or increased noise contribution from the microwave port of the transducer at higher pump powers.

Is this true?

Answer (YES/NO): YES